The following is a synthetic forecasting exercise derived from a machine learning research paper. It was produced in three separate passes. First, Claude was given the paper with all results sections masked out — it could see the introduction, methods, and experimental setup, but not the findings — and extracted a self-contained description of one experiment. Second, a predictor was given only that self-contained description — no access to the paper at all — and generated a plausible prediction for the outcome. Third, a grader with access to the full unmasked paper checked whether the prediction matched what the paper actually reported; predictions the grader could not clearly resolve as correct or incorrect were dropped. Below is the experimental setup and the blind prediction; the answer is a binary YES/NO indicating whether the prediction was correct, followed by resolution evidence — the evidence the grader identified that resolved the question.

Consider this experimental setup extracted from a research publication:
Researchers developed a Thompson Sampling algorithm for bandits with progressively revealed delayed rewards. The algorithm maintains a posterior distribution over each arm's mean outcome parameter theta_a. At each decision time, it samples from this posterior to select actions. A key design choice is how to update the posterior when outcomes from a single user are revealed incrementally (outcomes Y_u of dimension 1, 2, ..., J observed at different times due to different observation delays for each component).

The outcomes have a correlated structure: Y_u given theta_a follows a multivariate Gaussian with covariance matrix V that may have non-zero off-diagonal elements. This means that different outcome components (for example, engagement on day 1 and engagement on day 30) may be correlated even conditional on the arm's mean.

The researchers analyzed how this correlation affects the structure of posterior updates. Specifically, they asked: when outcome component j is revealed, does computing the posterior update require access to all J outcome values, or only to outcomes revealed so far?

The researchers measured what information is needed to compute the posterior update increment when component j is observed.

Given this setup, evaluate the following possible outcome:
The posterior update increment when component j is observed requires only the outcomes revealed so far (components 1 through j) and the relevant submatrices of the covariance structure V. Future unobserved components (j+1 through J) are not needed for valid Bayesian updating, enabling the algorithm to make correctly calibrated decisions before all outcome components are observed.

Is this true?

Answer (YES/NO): YES